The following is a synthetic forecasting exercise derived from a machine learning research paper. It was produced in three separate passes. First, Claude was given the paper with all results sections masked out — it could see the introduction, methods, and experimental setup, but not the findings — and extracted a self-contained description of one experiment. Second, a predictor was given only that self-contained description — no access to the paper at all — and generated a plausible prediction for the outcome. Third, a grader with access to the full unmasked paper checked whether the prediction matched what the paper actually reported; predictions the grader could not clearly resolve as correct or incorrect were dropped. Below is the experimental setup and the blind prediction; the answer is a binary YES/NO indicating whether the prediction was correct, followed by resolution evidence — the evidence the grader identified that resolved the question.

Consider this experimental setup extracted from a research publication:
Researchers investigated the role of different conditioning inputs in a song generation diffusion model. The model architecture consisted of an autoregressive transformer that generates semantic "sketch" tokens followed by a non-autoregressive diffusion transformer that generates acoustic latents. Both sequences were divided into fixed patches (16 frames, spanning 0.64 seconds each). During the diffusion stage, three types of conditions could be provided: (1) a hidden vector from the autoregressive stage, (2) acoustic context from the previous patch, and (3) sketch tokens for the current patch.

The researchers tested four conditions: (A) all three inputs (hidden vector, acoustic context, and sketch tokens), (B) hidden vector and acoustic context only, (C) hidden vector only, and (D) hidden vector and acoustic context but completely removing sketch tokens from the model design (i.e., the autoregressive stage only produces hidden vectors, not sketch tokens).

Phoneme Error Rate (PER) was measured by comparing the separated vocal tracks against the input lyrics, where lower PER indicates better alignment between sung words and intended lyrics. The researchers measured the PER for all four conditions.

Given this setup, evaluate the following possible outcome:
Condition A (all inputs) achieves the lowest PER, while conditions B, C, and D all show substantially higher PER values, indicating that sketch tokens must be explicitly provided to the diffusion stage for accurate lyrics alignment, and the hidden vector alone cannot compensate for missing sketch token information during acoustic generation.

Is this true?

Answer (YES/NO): NO